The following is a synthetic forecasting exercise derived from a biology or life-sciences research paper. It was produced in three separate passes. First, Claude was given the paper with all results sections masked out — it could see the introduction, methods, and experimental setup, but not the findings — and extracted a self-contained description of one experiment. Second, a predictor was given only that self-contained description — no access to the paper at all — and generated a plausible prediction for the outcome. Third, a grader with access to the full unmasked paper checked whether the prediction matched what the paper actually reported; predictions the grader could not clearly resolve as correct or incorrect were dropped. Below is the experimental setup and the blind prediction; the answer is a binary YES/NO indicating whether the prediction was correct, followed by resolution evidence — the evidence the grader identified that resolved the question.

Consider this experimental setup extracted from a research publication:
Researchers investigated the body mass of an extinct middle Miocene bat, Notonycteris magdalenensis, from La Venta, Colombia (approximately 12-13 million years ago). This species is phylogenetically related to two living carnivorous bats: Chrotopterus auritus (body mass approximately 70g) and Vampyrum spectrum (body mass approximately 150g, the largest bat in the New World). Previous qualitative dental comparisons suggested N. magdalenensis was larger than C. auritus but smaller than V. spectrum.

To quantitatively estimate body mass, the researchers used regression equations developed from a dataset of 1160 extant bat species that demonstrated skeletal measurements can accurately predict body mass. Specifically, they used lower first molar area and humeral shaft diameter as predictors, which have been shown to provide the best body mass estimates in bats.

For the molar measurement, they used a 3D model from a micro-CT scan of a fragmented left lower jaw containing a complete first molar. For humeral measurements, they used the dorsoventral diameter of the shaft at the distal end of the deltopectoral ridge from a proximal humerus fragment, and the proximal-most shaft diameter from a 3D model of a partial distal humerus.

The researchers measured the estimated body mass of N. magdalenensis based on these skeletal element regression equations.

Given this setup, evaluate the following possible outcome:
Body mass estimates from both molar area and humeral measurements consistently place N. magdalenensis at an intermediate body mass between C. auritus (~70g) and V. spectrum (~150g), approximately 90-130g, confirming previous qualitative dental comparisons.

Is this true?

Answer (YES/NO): NO